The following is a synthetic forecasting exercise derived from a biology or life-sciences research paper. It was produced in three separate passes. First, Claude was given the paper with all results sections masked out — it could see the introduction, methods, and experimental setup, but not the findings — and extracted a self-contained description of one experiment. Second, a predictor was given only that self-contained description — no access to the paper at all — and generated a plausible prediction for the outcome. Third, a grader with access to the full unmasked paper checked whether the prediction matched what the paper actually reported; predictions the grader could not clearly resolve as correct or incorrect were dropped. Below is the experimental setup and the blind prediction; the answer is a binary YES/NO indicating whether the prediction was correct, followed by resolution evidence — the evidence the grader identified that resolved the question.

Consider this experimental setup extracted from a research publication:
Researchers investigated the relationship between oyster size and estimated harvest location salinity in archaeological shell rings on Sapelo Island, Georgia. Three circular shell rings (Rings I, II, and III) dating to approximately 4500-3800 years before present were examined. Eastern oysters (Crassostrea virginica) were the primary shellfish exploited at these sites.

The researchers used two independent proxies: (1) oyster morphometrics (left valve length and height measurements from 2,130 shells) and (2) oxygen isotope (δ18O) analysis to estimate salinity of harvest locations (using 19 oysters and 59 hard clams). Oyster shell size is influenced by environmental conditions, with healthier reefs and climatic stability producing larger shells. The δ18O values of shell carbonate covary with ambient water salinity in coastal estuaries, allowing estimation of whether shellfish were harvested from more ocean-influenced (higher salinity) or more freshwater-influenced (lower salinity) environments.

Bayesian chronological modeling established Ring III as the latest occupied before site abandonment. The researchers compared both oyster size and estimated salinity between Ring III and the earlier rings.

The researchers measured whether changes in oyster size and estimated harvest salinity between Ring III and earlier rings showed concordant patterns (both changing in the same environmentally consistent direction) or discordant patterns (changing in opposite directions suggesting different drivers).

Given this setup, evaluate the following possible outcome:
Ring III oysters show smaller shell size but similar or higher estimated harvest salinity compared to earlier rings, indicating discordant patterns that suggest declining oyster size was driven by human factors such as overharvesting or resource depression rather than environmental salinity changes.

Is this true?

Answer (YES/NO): NO